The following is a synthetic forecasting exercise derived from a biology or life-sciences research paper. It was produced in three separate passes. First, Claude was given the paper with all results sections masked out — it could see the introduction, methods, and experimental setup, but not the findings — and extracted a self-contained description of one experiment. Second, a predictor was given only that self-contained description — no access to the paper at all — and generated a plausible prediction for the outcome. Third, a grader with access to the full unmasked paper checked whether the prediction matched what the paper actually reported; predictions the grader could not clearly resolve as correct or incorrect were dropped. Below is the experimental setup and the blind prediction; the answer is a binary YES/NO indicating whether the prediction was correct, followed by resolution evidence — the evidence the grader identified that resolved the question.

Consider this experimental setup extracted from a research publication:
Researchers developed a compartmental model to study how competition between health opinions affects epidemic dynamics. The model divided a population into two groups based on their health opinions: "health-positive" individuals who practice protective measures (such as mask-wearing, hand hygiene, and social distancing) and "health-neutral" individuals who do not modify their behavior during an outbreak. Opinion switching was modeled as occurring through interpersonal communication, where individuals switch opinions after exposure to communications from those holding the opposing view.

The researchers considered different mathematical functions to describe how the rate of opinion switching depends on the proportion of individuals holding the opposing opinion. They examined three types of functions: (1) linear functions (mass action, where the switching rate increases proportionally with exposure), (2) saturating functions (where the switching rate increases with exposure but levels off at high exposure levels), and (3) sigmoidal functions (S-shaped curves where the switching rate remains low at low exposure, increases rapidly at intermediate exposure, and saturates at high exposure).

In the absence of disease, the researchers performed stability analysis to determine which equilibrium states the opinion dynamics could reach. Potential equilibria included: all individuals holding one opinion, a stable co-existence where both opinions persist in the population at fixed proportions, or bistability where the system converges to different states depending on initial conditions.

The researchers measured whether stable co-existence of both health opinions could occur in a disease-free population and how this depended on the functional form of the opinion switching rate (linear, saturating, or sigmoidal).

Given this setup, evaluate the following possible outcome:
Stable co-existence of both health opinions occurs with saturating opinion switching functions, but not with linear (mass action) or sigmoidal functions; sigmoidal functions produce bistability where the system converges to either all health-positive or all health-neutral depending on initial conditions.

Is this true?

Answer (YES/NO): NO